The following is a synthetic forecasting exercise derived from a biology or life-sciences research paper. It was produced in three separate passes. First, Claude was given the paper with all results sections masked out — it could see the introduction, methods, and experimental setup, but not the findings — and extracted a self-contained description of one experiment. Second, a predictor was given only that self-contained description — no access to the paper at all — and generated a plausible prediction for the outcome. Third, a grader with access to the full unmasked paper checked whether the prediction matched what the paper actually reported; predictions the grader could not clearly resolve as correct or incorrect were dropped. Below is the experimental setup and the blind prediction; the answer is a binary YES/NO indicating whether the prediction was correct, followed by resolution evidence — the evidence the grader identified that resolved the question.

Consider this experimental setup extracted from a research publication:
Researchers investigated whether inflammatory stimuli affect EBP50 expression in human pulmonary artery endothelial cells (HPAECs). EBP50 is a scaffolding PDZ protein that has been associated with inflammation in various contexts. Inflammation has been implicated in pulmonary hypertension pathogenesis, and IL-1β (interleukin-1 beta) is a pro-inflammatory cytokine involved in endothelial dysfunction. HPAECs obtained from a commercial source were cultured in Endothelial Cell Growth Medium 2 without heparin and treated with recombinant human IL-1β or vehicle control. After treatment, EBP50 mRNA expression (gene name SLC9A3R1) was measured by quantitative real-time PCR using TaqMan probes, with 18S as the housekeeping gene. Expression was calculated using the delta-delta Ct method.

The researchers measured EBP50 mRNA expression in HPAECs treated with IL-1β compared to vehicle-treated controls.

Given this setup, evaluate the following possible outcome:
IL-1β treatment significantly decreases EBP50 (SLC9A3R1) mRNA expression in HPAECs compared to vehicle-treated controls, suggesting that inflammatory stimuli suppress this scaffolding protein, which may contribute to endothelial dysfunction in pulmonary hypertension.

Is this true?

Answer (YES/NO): YES